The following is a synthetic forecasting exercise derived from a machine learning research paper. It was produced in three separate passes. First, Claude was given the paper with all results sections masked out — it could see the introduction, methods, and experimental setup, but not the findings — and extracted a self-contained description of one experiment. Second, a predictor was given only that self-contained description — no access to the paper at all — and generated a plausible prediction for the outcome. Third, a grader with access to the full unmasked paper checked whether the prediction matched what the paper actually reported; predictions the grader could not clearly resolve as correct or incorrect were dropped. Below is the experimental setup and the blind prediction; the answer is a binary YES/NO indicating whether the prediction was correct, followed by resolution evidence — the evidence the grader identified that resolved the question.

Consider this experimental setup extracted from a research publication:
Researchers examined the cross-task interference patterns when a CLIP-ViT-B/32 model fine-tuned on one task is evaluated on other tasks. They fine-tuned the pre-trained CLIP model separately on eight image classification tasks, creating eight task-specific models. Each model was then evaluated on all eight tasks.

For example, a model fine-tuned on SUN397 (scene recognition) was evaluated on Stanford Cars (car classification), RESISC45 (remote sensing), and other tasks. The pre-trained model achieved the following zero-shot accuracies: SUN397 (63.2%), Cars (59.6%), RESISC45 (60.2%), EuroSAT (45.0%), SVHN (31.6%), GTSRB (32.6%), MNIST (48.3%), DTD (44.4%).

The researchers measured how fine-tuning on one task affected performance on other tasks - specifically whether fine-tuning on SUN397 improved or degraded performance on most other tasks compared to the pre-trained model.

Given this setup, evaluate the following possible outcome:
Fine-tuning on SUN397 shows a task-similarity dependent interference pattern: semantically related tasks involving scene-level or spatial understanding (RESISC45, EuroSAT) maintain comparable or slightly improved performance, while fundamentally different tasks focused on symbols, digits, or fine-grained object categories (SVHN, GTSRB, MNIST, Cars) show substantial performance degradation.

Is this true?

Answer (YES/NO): NO